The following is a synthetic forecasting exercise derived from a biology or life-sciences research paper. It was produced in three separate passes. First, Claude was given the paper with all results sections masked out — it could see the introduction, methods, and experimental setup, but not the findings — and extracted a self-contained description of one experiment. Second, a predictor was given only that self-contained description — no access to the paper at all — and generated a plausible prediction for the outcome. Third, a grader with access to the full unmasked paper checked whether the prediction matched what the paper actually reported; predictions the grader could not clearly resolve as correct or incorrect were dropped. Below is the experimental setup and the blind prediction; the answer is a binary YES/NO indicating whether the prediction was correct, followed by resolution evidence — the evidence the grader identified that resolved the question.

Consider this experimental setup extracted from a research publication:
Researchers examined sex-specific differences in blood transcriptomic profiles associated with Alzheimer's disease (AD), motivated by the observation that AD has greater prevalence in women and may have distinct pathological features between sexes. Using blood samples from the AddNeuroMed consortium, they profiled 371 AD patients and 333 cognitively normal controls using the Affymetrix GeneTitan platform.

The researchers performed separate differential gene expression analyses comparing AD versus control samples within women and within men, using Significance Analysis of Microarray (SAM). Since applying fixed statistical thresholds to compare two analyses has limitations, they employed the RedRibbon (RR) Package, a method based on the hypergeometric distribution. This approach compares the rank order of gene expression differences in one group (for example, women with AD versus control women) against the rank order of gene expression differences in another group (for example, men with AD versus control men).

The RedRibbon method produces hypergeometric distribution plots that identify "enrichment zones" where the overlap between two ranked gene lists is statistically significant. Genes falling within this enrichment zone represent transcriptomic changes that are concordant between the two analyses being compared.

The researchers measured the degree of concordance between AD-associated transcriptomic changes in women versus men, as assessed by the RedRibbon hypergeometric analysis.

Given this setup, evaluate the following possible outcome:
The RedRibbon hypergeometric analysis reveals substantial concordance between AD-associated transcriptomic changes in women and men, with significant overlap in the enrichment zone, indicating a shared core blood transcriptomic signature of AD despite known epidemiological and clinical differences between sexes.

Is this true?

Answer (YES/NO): YES